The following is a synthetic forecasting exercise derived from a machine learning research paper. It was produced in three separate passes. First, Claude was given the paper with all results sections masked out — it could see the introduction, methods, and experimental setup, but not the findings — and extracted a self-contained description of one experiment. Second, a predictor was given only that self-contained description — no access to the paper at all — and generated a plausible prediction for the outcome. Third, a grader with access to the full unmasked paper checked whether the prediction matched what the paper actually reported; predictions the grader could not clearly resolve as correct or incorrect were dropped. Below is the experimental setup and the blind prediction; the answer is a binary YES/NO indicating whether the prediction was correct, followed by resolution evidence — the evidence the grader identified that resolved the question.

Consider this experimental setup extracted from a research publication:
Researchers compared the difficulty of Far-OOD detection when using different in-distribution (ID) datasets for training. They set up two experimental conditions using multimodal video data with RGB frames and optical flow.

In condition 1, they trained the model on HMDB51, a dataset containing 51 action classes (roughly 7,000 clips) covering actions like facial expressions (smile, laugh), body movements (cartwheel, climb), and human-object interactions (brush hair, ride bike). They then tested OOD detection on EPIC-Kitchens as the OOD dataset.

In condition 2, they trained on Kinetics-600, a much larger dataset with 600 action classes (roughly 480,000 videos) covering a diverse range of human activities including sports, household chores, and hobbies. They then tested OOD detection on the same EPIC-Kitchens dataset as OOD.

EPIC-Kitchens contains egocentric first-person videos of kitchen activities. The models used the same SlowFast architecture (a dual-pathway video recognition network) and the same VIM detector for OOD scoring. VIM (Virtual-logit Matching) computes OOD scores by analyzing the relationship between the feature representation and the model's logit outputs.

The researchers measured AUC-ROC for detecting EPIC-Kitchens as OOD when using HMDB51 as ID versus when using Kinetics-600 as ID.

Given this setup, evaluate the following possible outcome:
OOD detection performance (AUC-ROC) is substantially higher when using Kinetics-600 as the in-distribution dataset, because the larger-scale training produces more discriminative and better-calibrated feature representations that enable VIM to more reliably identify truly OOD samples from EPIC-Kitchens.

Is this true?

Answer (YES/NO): NO